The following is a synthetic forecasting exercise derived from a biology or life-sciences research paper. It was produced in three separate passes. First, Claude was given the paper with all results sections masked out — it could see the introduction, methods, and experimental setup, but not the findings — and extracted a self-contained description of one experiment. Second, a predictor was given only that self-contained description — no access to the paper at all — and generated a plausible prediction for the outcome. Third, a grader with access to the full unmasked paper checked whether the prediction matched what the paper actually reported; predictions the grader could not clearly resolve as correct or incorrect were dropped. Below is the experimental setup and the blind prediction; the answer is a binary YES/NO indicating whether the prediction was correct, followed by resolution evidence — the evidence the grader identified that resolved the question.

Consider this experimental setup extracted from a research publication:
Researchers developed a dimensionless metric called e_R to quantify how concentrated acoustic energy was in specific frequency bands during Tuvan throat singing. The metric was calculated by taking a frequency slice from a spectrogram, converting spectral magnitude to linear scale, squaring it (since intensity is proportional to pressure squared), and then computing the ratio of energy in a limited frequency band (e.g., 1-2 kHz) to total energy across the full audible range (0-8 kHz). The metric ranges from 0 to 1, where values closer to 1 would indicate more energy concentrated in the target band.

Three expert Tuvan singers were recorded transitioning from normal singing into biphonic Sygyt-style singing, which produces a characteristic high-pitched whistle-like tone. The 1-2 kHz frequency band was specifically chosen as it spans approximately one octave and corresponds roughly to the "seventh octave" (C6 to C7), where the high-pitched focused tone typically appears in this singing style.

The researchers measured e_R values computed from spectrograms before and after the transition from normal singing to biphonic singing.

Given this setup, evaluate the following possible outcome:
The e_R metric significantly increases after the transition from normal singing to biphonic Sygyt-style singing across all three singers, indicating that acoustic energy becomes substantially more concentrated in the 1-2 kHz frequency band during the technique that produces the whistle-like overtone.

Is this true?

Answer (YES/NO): NO